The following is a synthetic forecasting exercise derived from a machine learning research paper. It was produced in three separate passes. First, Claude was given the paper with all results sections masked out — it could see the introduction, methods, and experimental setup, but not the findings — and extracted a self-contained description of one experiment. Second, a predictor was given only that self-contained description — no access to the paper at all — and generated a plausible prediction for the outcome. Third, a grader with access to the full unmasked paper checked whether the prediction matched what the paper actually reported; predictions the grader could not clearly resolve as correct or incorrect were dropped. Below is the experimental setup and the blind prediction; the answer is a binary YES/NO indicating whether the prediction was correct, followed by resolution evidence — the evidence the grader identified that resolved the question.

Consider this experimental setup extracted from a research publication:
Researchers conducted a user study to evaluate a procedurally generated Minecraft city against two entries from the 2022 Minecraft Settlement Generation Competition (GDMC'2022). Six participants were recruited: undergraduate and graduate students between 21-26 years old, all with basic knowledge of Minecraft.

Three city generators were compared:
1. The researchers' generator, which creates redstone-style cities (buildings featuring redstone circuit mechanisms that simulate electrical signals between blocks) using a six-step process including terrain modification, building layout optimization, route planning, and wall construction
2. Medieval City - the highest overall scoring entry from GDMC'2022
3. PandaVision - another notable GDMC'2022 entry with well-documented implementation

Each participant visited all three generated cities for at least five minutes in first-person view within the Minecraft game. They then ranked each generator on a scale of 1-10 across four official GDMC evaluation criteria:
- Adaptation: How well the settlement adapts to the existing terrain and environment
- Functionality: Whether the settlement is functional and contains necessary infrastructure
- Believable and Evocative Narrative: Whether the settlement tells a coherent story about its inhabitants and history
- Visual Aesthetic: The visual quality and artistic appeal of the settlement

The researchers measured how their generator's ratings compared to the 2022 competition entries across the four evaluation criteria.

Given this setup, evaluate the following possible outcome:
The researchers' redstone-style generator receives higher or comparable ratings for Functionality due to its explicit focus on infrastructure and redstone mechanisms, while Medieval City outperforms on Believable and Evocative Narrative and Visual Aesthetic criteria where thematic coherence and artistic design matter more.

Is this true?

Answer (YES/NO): NO